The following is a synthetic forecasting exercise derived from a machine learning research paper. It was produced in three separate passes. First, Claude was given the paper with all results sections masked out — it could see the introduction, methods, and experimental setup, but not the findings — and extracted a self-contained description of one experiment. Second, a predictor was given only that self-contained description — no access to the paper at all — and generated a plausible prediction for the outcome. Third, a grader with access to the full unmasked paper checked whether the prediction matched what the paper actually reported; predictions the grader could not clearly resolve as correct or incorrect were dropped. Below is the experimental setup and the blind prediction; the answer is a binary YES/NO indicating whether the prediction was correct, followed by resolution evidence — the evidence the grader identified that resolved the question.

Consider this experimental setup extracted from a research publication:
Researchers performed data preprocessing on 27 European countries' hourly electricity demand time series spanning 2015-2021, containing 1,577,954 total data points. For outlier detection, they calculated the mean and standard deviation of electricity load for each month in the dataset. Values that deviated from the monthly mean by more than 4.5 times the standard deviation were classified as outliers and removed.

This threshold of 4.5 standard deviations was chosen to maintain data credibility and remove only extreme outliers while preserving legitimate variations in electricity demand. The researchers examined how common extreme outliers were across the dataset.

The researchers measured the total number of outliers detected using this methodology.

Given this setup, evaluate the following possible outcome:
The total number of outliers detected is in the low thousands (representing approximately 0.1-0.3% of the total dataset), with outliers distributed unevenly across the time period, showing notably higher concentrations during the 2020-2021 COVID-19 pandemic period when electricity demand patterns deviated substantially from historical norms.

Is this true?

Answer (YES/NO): NO